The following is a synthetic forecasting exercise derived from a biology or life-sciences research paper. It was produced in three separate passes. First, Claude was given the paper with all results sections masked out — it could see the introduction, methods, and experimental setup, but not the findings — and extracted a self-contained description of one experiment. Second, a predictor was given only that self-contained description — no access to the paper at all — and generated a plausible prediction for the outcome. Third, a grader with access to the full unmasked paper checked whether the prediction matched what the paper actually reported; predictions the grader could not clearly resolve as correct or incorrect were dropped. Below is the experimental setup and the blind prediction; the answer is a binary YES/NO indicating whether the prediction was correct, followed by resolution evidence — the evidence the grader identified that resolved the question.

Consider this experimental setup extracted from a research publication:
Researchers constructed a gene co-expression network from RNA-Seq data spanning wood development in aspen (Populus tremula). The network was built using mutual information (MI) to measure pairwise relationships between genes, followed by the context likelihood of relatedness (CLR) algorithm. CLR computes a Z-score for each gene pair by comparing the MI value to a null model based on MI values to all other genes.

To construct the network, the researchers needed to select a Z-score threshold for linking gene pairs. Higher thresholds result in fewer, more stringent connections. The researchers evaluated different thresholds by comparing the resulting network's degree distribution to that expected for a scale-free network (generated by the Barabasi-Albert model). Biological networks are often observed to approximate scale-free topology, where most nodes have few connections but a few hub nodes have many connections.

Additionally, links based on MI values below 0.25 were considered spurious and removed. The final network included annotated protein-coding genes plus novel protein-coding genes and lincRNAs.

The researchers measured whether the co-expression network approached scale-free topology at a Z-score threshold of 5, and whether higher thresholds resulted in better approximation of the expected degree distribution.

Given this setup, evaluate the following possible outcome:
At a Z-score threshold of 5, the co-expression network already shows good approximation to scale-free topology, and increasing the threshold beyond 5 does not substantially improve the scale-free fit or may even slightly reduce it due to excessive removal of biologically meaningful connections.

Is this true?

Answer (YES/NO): YES